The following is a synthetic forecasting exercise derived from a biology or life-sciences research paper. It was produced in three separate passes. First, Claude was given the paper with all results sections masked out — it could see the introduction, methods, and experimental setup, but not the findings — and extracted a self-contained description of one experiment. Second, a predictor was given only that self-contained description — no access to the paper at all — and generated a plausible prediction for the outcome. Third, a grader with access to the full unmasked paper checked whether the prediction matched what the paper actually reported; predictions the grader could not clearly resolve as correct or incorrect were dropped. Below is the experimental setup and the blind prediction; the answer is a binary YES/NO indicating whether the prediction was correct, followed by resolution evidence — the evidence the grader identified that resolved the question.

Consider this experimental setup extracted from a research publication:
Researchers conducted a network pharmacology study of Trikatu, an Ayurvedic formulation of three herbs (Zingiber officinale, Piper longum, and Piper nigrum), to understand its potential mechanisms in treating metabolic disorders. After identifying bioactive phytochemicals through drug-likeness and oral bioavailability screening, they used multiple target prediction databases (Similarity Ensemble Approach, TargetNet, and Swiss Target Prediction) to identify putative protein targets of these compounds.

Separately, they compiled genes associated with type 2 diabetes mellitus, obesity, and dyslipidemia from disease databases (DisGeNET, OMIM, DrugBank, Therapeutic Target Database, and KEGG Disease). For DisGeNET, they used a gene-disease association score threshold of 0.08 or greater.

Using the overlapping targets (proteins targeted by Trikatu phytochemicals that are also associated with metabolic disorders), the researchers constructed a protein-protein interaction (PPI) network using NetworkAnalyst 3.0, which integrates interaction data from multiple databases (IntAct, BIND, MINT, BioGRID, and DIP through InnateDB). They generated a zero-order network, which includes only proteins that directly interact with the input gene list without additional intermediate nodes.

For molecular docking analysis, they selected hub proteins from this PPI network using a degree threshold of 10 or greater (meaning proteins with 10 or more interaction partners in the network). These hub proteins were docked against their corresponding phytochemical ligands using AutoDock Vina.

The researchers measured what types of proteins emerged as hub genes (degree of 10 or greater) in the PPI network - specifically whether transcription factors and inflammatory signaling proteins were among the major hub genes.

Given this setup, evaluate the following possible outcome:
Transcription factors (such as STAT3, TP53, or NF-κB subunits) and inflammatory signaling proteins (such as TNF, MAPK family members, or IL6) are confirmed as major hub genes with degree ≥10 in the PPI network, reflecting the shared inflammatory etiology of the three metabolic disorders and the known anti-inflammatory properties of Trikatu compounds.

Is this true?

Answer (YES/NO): NO